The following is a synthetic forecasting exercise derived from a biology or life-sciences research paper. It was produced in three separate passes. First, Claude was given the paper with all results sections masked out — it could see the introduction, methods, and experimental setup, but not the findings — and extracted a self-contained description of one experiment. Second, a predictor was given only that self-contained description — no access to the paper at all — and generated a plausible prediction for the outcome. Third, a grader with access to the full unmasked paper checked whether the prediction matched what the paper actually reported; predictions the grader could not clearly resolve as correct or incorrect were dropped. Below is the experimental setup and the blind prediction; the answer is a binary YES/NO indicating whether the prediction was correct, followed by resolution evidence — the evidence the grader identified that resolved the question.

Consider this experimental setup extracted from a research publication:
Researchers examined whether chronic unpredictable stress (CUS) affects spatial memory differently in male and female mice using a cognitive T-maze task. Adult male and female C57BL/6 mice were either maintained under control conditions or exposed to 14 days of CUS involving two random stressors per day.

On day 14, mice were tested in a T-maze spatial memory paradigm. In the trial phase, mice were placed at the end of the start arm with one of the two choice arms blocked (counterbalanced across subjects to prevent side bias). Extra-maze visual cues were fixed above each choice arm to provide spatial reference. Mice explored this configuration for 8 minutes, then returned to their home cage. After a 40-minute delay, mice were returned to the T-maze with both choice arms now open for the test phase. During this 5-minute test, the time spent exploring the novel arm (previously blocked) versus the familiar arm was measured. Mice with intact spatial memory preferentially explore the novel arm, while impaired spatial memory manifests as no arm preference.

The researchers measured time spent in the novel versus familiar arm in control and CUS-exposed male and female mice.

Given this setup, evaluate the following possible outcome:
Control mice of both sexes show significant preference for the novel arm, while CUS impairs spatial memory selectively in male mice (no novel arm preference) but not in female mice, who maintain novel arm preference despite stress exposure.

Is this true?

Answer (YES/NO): NO